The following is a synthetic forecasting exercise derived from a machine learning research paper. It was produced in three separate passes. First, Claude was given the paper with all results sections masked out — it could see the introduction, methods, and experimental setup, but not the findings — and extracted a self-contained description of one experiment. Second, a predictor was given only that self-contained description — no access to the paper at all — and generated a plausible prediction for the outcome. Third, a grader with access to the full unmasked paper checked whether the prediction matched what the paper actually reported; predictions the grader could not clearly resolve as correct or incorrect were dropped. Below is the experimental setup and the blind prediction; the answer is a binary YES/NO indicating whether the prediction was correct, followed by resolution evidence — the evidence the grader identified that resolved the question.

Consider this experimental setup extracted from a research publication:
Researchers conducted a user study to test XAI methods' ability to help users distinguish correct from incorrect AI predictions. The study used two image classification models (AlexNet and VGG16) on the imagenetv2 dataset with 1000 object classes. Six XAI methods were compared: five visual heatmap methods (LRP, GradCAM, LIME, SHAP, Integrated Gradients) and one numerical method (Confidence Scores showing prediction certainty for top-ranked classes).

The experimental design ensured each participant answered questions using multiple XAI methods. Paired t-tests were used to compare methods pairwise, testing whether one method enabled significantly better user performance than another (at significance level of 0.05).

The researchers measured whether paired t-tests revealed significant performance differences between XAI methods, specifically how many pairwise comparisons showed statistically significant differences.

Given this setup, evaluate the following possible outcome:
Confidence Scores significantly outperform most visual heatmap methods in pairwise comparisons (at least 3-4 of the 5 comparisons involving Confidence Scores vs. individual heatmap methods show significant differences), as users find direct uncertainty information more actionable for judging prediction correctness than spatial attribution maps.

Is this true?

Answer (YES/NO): YES